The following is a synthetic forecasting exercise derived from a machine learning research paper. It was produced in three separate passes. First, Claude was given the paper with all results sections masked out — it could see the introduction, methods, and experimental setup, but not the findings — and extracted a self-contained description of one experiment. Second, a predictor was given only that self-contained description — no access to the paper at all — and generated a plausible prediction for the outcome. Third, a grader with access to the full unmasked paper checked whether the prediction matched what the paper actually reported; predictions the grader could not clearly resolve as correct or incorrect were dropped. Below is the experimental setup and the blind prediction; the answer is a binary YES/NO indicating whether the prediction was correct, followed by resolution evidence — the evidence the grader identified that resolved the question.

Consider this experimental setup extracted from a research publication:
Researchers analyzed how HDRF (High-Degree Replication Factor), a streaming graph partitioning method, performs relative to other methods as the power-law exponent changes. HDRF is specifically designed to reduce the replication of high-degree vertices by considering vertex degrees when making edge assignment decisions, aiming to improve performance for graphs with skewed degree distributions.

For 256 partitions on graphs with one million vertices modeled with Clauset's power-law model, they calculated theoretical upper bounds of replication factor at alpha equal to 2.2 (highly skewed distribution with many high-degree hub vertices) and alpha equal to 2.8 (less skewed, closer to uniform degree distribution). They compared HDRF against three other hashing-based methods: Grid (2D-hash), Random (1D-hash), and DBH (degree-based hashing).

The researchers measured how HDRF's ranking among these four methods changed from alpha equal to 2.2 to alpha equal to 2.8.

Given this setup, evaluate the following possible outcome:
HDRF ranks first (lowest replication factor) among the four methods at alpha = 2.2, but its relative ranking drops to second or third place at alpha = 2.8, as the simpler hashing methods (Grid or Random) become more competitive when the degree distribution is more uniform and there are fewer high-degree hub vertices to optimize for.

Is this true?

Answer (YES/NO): NO